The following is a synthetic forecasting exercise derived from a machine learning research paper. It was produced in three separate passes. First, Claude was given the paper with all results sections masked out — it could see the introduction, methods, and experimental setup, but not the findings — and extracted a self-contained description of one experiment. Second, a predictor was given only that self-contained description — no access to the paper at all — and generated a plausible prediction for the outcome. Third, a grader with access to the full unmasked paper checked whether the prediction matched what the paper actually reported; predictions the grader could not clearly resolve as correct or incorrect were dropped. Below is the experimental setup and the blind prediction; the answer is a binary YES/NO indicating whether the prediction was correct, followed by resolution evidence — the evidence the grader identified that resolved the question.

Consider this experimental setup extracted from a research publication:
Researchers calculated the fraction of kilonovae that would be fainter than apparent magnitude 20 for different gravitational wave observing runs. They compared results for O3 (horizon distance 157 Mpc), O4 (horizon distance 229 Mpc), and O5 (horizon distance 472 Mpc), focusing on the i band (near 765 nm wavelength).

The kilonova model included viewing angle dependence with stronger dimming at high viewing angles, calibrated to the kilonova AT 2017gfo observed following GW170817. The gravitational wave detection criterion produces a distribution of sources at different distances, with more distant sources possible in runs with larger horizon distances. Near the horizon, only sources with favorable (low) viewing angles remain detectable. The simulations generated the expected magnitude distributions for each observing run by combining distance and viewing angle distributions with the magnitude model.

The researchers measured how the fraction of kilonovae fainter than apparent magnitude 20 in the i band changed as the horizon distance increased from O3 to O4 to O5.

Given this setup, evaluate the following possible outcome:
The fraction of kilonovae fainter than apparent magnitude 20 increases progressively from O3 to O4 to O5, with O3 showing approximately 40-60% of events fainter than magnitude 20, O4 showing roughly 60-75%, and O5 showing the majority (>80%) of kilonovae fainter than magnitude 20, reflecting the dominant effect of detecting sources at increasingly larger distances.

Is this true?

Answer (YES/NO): YES